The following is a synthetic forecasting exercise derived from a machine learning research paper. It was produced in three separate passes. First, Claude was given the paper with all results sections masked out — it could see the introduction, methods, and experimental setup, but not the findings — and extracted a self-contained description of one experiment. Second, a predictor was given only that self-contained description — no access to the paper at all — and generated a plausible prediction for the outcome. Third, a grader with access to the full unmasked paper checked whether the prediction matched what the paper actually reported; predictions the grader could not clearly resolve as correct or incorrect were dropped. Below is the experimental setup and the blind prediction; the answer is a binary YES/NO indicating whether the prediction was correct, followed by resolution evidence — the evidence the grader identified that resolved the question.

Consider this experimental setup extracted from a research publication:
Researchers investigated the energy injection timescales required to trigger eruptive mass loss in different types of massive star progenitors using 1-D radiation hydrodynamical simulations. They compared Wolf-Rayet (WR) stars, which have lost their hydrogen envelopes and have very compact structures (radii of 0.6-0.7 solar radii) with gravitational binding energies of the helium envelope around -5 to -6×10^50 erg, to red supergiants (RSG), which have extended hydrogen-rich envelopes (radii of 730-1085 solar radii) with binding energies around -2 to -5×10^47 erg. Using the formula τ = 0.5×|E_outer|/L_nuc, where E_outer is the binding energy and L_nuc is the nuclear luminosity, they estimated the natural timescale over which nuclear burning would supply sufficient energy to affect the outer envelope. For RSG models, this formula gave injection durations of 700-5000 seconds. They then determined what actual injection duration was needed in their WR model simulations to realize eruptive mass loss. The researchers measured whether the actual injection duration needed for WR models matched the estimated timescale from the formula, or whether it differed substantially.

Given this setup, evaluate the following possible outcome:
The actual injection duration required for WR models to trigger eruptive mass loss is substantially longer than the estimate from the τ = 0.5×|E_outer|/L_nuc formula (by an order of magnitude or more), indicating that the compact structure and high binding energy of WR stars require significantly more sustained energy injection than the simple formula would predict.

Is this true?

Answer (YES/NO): NO